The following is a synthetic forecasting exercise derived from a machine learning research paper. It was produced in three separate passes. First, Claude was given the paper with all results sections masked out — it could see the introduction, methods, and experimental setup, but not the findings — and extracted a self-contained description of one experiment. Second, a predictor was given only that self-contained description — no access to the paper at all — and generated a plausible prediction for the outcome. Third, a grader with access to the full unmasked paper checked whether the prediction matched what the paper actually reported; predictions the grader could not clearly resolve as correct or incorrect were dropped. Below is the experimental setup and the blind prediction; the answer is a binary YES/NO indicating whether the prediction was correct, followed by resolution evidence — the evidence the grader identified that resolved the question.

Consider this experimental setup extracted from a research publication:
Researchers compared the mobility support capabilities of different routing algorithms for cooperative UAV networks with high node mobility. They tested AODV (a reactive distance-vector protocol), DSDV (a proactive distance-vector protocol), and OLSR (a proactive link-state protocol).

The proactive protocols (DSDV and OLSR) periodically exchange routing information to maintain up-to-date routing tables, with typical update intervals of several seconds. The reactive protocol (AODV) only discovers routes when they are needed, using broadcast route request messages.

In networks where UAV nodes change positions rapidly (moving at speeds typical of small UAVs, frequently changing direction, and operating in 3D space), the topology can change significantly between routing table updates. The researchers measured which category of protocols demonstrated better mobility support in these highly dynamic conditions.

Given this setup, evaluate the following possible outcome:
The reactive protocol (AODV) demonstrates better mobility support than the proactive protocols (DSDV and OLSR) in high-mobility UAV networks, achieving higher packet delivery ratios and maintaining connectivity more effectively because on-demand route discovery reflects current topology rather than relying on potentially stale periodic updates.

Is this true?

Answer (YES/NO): YES